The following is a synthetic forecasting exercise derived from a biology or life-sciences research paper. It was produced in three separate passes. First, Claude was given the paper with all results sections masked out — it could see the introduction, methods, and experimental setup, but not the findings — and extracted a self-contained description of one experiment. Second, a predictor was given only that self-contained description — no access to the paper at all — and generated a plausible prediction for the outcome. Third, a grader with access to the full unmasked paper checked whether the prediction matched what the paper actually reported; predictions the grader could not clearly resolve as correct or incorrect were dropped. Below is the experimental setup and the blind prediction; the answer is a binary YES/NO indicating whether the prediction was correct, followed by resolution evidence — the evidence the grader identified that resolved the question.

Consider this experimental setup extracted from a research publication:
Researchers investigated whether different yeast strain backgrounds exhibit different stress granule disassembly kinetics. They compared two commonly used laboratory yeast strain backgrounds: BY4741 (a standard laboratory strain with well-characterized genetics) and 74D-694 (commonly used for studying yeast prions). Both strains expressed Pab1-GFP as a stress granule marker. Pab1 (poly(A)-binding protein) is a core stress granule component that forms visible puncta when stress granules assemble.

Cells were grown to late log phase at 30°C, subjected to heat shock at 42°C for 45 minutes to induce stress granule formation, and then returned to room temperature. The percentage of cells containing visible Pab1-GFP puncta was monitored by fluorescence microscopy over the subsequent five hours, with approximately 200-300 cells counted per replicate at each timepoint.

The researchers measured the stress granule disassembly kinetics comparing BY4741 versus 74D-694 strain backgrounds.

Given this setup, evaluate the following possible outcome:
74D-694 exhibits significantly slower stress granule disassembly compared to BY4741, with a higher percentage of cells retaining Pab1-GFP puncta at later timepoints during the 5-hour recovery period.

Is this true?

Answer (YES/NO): YES